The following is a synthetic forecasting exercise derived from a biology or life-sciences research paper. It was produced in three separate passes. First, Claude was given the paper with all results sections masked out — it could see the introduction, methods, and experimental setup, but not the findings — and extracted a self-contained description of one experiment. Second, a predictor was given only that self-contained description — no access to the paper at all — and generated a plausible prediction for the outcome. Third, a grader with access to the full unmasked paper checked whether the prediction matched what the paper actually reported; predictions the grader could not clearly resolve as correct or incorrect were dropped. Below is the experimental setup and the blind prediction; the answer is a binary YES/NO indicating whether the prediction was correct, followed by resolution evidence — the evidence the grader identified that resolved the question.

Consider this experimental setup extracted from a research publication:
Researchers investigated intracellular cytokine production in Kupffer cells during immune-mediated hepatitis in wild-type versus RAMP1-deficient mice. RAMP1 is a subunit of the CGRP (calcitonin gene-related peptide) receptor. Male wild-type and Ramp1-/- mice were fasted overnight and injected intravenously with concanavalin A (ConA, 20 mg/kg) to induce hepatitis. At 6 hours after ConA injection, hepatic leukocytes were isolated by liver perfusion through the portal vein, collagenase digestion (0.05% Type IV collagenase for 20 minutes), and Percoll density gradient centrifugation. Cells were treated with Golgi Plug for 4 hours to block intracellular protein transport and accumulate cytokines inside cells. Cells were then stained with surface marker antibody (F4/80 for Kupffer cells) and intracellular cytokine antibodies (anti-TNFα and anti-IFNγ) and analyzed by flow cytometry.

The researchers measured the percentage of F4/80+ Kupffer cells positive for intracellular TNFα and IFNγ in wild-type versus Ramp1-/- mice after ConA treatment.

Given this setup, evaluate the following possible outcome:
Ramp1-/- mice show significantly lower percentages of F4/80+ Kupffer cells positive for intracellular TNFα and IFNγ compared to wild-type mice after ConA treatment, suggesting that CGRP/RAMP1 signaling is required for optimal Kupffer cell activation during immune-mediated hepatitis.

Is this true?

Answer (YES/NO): NO